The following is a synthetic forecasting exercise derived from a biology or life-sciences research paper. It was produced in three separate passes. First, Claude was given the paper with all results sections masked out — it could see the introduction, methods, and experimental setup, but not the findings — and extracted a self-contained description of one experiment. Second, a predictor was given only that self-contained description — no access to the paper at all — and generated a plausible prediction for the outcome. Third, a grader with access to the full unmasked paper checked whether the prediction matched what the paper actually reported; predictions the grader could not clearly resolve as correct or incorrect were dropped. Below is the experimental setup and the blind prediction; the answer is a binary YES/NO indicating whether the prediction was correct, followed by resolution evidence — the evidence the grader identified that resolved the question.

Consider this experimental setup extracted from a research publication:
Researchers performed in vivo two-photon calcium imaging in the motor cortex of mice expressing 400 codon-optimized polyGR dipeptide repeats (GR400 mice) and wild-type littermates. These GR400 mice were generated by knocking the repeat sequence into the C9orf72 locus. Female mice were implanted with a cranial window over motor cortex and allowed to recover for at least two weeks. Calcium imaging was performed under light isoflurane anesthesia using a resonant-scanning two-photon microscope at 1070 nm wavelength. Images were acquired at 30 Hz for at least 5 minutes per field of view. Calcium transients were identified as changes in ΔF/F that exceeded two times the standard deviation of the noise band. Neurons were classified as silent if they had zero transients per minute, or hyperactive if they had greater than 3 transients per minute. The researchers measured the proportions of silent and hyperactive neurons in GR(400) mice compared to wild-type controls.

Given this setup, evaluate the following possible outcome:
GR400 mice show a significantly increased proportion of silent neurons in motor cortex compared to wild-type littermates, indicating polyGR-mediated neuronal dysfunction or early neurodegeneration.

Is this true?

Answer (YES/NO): NO